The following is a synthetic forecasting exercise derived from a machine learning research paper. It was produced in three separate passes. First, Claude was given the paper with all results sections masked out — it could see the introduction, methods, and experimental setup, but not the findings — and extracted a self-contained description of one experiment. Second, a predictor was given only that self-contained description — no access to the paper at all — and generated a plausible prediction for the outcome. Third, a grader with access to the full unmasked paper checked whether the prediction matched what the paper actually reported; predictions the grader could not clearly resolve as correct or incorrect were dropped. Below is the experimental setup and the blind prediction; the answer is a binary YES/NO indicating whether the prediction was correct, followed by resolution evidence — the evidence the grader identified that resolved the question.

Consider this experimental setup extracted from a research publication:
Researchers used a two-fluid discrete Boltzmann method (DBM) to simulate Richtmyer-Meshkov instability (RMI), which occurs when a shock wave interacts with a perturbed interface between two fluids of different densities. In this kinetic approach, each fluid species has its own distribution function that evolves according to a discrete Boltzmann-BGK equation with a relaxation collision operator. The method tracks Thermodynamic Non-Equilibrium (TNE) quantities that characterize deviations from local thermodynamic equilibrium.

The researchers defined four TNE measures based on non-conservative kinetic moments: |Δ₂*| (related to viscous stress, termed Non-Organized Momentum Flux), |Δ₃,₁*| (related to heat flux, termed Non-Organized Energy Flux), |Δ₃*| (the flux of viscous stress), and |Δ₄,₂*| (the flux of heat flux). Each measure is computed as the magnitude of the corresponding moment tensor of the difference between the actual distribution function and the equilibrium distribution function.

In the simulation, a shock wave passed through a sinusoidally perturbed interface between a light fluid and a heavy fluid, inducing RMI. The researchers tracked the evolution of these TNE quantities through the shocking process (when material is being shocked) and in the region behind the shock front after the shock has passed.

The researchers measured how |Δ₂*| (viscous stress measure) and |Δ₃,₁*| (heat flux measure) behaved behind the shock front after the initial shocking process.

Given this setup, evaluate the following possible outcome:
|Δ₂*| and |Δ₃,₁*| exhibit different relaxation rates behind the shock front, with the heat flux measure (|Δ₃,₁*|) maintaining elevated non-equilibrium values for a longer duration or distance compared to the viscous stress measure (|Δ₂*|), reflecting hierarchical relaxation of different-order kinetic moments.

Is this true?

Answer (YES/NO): NO